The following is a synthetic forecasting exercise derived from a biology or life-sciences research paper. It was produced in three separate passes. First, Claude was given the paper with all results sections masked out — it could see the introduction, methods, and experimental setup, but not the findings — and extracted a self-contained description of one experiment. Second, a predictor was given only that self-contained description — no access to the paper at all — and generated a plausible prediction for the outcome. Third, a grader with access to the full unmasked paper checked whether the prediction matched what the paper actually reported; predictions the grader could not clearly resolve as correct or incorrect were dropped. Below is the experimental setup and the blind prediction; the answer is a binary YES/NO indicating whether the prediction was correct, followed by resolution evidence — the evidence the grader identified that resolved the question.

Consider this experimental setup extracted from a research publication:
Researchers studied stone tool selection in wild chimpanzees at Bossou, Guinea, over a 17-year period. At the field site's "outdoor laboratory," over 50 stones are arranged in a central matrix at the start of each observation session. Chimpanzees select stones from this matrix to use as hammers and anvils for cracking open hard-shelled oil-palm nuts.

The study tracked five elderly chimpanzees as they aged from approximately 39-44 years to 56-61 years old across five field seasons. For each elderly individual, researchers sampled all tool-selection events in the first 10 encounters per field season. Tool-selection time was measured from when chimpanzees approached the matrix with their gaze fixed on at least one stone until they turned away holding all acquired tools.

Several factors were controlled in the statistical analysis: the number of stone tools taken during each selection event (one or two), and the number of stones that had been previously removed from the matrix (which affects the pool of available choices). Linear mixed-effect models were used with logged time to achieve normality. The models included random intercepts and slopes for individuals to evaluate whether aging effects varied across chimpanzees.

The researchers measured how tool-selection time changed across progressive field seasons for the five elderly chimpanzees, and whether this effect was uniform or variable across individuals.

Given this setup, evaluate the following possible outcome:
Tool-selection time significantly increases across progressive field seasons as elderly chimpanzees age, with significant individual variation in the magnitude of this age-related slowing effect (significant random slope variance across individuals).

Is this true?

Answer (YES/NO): YES